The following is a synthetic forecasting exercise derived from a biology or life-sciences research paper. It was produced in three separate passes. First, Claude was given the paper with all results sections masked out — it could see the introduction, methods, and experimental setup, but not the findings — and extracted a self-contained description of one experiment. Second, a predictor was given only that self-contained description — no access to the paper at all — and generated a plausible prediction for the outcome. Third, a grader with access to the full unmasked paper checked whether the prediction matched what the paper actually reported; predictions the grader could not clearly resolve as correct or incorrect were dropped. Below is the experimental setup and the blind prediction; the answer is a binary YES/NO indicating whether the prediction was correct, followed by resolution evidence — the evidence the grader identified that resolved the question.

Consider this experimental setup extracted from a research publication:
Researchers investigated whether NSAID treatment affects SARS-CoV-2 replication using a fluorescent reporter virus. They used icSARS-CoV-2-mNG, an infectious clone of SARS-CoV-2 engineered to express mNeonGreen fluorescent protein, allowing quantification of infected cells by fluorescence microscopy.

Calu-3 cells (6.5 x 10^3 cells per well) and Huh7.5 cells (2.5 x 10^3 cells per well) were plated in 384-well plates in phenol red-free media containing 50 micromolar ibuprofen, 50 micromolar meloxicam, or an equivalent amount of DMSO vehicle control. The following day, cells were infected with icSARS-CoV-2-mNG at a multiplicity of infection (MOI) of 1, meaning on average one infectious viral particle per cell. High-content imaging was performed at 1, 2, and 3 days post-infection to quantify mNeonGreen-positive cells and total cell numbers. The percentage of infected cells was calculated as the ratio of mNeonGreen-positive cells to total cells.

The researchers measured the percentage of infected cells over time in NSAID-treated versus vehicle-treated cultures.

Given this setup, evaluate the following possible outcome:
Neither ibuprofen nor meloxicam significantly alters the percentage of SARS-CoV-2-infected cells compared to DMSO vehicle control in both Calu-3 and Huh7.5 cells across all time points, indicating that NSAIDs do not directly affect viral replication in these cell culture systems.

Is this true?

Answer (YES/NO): YES